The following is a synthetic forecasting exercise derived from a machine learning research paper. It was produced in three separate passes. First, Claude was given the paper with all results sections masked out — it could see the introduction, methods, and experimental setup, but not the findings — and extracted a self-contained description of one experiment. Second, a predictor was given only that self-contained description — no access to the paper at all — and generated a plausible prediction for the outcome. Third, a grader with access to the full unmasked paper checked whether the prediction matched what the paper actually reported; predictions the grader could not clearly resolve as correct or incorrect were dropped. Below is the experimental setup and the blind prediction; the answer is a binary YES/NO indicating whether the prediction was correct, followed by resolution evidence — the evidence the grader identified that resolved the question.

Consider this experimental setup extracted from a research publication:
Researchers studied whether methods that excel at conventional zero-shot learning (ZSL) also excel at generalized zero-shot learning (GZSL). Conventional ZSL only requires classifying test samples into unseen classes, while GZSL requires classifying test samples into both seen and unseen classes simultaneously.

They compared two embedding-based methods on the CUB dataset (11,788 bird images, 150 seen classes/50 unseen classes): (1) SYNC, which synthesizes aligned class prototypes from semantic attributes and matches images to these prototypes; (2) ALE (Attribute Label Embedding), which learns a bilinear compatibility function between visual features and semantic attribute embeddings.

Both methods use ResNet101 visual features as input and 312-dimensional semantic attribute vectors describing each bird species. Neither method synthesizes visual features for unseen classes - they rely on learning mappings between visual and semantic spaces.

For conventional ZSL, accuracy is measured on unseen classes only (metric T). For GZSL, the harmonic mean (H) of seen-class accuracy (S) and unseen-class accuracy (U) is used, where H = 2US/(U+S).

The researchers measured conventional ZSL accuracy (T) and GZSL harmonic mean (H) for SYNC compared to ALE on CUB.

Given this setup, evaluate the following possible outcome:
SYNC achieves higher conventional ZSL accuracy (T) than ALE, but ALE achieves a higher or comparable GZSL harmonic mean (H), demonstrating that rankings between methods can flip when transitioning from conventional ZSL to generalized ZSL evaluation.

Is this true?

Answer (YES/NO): YES